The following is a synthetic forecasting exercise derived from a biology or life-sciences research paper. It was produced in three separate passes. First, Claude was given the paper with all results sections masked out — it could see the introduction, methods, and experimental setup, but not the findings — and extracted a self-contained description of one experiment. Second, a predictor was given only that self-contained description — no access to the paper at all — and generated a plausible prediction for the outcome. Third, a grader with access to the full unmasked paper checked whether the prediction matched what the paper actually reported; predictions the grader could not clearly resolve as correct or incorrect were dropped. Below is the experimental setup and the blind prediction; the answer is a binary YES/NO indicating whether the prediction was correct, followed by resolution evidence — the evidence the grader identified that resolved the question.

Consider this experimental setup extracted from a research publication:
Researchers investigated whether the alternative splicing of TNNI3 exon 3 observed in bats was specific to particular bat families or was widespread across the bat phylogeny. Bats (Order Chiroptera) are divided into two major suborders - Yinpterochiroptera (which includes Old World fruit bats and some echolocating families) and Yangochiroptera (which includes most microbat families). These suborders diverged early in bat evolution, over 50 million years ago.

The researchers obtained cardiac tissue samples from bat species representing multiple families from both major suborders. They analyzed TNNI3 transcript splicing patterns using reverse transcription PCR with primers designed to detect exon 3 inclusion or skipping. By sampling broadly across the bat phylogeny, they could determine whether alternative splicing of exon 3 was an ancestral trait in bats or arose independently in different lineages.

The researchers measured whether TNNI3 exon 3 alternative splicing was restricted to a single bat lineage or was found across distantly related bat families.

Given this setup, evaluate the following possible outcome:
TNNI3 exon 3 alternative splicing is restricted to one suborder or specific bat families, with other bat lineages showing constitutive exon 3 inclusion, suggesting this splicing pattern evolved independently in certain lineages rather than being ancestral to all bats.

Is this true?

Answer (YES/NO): YES